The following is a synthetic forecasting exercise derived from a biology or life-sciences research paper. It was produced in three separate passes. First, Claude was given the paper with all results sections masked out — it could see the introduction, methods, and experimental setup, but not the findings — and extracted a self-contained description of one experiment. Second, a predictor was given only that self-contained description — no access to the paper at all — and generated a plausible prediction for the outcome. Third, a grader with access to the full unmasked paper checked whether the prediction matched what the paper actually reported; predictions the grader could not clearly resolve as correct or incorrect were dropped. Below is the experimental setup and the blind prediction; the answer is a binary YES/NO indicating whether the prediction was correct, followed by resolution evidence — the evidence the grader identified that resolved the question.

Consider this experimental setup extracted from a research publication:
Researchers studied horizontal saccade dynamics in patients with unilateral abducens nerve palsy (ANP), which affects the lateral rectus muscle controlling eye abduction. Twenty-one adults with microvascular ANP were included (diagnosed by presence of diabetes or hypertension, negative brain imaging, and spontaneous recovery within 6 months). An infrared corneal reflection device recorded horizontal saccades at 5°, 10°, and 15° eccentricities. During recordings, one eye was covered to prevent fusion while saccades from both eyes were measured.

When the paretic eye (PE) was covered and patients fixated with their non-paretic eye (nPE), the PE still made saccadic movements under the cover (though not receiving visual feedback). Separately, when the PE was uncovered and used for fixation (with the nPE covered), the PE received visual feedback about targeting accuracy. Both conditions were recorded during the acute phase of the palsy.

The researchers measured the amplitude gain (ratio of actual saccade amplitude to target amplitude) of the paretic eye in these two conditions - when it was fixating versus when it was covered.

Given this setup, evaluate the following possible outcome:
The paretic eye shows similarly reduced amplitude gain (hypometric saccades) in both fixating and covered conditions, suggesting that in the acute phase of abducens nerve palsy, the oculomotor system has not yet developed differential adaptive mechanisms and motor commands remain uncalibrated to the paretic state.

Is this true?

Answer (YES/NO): NO